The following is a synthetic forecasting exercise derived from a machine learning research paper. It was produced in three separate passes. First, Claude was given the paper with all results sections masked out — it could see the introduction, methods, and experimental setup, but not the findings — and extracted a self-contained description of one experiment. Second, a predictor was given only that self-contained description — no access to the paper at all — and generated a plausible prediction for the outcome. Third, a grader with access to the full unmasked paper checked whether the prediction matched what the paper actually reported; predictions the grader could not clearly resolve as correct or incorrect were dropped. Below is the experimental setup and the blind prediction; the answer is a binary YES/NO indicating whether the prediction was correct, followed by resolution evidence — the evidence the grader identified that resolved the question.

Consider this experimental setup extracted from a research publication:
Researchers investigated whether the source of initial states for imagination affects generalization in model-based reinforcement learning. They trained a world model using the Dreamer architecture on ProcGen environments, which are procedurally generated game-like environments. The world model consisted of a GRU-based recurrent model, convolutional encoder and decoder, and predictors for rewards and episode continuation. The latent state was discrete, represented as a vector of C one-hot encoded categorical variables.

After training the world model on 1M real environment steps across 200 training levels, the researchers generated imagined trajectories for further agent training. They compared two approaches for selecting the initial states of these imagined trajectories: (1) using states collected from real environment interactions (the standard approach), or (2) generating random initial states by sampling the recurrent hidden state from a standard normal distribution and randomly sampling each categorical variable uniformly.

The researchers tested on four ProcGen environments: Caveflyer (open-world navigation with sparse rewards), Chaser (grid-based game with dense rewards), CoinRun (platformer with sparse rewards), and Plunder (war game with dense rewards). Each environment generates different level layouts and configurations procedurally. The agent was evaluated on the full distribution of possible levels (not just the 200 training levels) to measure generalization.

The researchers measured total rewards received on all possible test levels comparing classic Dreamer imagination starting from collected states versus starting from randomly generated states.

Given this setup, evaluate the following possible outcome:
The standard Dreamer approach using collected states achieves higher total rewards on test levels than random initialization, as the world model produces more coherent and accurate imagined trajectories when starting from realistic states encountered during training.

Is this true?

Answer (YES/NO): NO